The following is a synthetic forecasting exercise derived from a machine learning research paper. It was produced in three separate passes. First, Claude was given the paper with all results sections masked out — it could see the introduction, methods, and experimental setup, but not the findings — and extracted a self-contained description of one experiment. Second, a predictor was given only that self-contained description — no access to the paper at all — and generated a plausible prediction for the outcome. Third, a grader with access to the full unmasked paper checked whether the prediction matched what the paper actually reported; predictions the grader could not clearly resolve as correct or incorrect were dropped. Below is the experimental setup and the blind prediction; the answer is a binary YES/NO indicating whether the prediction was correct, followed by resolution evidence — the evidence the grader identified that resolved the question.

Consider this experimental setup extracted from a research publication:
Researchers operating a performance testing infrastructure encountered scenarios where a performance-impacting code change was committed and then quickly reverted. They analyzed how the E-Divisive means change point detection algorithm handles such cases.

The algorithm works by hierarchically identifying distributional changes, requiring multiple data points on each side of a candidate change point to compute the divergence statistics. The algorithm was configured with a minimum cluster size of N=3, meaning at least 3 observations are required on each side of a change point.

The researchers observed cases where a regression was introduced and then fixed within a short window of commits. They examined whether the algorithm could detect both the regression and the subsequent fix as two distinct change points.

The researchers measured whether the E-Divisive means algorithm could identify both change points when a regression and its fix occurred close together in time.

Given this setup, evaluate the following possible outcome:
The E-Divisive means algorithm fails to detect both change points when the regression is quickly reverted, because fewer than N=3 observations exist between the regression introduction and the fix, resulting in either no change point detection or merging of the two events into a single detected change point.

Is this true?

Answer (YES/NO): YES